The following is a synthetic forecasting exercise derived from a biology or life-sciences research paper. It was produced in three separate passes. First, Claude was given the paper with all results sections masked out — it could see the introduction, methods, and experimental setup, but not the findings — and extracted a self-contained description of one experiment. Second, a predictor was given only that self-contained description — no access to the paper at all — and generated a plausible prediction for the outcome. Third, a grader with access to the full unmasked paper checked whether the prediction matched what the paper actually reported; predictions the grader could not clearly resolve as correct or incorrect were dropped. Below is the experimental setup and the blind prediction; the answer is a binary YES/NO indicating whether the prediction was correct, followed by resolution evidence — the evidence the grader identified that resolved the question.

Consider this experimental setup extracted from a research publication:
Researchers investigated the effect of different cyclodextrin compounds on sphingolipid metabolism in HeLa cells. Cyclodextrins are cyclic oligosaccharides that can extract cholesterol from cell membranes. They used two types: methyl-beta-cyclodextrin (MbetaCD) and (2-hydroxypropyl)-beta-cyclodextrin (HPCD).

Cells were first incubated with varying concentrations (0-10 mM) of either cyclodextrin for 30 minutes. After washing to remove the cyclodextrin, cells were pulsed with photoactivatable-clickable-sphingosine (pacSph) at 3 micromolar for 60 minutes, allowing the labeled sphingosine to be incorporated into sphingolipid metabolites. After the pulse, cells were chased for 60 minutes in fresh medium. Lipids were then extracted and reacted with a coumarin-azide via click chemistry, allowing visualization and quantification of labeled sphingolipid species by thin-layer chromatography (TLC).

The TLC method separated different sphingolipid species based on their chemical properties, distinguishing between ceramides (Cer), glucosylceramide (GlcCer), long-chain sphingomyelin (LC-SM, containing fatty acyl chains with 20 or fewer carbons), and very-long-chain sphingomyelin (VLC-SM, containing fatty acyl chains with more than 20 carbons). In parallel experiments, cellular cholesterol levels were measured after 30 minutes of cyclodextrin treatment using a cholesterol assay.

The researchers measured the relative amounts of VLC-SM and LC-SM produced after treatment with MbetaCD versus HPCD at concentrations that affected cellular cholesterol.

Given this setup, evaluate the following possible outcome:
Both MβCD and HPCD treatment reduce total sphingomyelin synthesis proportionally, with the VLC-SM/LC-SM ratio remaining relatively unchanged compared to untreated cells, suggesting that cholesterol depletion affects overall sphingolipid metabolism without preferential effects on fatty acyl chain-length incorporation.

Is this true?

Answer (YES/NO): NO